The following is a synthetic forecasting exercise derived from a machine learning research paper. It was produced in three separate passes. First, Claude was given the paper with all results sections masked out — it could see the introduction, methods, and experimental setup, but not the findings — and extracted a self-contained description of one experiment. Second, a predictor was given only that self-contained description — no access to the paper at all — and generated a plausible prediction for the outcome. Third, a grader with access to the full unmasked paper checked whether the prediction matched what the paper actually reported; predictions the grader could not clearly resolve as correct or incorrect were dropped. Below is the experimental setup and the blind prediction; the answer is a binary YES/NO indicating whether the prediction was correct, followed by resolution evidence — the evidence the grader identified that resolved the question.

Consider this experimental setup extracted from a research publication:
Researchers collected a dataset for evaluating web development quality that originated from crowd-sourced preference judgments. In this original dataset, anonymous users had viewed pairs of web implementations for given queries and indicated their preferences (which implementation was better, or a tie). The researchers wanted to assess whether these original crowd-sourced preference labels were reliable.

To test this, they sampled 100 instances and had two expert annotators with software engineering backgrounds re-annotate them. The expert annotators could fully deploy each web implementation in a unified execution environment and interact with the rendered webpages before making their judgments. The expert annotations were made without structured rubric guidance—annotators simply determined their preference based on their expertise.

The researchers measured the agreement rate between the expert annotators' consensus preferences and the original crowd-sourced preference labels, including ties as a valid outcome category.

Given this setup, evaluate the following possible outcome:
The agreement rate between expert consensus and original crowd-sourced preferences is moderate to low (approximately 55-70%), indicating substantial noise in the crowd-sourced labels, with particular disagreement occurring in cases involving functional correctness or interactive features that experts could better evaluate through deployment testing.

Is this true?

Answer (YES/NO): NO